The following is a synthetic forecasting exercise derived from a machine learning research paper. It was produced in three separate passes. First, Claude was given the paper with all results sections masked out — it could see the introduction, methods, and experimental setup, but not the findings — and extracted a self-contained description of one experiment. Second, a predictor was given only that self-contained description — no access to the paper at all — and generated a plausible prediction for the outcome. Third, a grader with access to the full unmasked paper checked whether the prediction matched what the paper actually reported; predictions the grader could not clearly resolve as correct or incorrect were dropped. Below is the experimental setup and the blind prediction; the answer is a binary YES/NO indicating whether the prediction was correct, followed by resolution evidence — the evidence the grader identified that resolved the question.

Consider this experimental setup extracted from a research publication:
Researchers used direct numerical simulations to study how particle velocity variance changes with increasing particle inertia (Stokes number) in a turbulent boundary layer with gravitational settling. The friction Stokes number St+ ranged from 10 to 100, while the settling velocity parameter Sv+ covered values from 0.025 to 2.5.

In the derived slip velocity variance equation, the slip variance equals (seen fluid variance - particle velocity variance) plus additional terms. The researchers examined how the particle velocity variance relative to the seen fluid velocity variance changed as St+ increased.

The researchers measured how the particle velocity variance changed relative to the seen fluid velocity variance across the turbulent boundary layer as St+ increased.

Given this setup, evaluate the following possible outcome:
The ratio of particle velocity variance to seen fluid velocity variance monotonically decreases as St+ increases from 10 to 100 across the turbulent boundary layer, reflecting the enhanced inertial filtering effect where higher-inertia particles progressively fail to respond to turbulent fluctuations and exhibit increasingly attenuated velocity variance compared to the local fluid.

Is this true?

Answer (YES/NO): YES